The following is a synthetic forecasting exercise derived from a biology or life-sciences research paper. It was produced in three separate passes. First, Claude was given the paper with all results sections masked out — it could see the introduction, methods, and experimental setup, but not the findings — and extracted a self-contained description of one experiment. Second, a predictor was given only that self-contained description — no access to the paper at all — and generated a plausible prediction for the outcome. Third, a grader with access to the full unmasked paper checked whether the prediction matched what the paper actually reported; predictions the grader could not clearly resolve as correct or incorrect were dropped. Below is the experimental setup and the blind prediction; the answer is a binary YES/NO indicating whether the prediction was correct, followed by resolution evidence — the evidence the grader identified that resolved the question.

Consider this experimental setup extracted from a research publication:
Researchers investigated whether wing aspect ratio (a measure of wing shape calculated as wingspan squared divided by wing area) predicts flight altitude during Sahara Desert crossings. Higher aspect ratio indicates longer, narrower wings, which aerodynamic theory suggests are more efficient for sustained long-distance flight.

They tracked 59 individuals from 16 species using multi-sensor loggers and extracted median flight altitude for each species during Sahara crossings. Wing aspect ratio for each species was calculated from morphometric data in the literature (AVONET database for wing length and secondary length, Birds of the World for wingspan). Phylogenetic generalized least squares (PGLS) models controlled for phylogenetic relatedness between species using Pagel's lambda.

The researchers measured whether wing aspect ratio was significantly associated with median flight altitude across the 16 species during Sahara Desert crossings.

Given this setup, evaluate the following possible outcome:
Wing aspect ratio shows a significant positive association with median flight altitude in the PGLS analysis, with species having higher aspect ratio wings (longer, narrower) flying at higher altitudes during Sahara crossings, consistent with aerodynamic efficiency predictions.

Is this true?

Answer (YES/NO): NO